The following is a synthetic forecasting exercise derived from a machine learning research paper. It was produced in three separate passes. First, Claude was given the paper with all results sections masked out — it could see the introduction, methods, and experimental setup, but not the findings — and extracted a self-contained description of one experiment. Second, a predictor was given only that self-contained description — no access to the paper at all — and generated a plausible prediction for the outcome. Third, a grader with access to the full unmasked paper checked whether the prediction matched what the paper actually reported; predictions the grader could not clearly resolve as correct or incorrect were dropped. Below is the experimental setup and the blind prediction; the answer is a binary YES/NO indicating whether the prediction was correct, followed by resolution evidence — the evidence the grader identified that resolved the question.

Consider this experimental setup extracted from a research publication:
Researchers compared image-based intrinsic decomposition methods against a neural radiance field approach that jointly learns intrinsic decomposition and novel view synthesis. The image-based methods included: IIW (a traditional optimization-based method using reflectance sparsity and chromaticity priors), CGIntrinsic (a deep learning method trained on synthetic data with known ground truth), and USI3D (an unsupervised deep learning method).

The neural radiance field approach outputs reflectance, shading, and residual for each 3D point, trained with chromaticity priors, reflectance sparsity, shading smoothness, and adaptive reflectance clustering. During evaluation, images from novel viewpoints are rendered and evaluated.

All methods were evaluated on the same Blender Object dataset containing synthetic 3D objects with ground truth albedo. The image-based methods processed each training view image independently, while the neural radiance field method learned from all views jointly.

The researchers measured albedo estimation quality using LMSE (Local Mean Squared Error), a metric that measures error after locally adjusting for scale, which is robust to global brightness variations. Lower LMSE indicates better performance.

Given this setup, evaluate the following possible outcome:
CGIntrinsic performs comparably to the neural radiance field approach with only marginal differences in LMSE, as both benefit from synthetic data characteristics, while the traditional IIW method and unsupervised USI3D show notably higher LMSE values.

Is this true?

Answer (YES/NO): NO